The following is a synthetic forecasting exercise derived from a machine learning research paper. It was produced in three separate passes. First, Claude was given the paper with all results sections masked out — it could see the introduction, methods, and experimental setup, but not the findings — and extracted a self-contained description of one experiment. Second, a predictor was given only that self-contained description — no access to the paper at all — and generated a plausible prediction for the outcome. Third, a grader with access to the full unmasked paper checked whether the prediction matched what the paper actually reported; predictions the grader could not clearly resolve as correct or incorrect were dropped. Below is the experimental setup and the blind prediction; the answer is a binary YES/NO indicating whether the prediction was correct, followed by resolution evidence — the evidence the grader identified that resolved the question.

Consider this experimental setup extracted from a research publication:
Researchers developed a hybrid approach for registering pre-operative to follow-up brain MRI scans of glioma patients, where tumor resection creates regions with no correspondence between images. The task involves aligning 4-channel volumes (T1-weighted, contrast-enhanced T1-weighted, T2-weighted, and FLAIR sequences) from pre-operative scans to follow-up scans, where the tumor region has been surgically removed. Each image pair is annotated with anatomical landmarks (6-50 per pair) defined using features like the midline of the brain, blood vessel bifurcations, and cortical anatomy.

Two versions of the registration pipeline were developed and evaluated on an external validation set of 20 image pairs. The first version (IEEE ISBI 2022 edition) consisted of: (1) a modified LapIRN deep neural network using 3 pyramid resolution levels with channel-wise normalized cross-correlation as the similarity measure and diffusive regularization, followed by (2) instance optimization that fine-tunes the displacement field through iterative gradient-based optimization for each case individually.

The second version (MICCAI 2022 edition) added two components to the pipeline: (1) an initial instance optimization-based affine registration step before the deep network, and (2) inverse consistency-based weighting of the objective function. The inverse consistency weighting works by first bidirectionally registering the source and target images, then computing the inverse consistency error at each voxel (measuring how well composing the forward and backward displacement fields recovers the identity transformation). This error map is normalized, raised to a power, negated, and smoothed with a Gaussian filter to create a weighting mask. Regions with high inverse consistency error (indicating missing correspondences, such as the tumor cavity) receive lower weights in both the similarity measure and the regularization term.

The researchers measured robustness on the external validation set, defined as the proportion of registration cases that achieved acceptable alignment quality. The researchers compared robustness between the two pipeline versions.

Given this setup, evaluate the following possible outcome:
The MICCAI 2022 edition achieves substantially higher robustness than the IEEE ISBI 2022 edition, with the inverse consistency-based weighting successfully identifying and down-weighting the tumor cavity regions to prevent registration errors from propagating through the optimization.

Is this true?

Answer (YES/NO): NO